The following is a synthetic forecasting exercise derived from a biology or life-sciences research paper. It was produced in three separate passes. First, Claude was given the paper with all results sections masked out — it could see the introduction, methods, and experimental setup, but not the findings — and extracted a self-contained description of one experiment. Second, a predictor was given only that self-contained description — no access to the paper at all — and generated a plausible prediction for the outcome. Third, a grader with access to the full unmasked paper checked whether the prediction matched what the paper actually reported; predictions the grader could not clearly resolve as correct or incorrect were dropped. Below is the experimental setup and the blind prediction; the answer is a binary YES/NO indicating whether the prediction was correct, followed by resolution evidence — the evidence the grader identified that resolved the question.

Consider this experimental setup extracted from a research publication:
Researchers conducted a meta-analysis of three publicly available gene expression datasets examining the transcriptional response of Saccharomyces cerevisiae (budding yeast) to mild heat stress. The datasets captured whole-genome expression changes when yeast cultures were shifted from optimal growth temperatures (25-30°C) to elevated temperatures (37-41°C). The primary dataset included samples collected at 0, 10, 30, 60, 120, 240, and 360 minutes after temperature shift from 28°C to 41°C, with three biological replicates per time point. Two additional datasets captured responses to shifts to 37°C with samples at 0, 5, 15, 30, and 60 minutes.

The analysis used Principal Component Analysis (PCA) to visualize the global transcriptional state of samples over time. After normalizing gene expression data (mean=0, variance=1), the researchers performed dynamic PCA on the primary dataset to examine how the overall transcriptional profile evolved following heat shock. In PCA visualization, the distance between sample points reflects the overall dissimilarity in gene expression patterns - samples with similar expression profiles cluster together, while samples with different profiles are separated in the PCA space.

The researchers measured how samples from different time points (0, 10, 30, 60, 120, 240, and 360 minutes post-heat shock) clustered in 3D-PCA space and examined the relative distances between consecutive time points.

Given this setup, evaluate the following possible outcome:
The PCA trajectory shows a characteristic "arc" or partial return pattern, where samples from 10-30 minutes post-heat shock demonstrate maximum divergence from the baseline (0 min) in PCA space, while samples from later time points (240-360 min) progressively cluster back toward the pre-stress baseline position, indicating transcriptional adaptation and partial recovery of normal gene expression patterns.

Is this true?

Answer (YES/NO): YES